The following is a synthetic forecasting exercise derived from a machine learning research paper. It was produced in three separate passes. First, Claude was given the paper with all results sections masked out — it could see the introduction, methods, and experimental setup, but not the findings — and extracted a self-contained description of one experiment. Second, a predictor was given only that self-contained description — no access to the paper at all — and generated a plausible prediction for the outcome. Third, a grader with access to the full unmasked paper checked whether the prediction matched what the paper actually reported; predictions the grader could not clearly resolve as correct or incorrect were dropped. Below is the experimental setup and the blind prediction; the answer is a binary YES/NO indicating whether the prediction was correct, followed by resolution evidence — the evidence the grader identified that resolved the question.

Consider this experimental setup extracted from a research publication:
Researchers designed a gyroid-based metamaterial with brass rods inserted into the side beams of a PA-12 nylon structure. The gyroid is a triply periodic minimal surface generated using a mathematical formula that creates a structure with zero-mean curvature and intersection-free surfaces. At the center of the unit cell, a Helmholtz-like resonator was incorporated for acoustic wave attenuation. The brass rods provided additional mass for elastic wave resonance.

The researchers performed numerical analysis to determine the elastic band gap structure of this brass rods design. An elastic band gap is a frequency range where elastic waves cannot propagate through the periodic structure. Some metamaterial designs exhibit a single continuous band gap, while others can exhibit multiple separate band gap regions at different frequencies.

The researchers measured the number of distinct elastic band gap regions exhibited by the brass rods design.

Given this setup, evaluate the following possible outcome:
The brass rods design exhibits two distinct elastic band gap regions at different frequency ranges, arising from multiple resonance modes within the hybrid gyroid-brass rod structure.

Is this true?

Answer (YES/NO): YES